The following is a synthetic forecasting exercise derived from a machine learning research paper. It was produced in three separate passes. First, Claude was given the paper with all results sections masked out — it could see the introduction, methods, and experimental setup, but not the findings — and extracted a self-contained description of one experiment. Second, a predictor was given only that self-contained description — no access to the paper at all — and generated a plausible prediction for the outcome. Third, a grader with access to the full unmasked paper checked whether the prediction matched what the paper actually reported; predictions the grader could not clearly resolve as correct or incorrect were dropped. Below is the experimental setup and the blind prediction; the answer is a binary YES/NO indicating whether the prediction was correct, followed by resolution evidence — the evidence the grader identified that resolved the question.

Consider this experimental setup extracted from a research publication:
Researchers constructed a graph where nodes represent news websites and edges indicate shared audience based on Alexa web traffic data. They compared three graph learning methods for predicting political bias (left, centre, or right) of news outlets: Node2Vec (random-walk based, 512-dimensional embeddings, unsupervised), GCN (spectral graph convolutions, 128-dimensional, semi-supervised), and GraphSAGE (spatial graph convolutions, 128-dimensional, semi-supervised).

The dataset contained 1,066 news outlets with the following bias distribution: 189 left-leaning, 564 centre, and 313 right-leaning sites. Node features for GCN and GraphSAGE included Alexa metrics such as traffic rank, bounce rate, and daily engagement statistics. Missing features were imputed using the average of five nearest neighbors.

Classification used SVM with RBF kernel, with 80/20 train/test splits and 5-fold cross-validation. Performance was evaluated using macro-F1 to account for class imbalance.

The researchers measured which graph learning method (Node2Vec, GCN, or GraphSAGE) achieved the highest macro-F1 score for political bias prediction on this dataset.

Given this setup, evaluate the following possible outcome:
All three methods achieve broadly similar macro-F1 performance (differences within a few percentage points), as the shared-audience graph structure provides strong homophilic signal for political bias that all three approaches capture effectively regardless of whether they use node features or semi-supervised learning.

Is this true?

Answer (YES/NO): NO